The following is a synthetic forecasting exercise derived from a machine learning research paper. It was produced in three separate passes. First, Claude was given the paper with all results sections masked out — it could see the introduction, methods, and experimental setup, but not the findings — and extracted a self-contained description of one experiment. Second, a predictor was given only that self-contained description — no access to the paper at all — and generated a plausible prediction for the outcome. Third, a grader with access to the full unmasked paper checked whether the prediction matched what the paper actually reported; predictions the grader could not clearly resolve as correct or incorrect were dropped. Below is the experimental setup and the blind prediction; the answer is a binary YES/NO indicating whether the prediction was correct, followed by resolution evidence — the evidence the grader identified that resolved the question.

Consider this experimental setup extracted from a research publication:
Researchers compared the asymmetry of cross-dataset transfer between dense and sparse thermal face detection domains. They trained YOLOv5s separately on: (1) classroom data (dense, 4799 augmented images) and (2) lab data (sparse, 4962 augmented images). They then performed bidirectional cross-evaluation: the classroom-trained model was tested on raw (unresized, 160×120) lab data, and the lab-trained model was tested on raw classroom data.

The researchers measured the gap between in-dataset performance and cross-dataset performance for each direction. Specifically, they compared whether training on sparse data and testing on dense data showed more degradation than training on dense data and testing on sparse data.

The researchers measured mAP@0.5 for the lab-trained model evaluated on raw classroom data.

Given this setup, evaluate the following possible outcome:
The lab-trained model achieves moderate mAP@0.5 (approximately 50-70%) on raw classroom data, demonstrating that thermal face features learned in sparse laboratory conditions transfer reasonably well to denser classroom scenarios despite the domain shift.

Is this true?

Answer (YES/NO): NO